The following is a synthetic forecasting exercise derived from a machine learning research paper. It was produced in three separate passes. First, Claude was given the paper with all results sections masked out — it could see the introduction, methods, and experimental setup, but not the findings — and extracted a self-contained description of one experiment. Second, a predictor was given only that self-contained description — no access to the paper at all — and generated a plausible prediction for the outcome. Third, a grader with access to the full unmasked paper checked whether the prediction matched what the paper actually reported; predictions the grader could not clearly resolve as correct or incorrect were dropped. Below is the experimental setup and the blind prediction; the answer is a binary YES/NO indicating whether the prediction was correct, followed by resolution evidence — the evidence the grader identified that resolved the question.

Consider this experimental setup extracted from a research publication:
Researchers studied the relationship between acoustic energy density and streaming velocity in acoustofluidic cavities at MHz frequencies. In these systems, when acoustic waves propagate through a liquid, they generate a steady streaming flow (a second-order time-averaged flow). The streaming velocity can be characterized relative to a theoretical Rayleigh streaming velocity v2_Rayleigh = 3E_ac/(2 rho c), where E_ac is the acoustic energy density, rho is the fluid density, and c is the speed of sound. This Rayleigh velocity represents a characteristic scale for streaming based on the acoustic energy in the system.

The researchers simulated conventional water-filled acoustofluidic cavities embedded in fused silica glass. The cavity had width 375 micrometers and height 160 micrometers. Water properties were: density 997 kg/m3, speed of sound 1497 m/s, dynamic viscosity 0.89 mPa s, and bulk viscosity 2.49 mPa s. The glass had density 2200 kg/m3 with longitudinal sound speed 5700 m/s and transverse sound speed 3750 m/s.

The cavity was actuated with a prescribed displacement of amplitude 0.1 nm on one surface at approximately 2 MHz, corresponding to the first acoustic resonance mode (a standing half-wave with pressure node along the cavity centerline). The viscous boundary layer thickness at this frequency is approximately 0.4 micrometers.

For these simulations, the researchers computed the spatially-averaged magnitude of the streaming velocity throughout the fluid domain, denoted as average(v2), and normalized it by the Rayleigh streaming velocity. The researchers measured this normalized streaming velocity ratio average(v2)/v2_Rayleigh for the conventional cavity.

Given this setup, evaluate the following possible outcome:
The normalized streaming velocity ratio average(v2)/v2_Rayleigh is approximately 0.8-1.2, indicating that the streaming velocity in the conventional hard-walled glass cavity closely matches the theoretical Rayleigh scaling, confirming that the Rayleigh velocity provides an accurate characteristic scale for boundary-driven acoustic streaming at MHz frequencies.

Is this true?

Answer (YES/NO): NO